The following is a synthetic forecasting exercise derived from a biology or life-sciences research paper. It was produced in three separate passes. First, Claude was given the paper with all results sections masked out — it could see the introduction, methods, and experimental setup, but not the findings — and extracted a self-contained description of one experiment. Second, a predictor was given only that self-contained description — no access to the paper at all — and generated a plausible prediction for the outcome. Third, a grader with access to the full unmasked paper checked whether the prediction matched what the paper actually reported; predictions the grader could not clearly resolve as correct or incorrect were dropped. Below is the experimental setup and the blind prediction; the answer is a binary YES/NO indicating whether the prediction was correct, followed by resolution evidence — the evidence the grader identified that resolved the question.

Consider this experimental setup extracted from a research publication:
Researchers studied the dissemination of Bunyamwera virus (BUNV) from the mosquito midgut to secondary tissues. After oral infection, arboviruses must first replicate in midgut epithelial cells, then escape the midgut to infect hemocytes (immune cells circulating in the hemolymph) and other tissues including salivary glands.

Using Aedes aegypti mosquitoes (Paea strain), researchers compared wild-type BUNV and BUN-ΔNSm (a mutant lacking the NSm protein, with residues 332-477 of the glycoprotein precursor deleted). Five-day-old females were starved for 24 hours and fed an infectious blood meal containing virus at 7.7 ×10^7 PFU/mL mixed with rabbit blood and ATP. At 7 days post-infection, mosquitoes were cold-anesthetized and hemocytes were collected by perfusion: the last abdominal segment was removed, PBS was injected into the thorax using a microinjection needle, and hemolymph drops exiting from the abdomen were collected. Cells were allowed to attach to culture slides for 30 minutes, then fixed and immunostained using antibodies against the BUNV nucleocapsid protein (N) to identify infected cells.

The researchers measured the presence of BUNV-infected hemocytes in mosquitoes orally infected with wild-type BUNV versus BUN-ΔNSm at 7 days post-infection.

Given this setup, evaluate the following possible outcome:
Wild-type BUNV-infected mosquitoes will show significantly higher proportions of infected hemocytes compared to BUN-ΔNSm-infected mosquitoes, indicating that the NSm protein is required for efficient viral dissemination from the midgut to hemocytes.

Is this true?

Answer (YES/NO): YES